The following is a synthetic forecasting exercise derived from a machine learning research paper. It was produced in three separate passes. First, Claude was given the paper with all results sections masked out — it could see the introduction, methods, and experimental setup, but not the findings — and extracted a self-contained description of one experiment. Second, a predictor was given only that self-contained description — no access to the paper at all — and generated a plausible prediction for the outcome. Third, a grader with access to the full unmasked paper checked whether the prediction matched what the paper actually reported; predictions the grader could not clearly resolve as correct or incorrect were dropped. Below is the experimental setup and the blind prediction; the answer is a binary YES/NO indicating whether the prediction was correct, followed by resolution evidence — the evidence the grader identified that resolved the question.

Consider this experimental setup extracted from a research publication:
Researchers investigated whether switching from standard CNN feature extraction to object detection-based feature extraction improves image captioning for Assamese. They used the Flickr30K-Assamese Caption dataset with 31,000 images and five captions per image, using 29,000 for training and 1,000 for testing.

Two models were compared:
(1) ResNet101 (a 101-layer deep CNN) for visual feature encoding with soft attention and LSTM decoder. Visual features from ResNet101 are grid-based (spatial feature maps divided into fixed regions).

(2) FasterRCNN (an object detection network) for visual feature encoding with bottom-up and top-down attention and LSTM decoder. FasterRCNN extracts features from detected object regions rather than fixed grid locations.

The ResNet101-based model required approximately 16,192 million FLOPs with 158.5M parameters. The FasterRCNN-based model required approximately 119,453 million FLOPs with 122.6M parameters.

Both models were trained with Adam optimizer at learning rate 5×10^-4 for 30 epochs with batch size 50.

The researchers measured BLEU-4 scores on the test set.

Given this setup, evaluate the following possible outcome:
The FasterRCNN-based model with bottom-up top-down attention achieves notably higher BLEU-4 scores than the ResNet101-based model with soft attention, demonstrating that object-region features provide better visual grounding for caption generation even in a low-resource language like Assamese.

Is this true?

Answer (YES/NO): YES